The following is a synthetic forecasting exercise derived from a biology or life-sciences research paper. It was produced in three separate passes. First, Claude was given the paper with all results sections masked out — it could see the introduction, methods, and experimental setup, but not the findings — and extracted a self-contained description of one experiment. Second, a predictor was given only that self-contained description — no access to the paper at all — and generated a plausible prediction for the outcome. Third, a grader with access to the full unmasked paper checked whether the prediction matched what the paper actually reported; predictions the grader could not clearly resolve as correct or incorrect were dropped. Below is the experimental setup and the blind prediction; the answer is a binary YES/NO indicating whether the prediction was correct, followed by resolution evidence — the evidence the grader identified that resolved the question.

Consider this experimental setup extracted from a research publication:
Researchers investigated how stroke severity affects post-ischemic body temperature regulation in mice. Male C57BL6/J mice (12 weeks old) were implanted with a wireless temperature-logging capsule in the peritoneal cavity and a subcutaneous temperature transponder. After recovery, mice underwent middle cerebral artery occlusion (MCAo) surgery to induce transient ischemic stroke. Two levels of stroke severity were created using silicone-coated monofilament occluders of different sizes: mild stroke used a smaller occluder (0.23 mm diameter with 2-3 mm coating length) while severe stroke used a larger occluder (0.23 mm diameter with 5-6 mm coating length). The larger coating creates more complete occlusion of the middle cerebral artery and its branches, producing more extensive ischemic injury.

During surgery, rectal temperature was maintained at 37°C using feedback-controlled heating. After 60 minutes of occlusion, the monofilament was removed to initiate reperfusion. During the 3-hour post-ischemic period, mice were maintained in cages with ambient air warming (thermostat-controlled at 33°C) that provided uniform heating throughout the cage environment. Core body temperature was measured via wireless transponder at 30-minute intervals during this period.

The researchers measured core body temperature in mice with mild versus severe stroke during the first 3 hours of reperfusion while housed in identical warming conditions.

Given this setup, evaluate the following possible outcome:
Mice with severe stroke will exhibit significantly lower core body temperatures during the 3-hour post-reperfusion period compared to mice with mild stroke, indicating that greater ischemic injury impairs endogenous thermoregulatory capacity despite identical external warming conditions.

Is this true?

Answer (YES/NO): NO